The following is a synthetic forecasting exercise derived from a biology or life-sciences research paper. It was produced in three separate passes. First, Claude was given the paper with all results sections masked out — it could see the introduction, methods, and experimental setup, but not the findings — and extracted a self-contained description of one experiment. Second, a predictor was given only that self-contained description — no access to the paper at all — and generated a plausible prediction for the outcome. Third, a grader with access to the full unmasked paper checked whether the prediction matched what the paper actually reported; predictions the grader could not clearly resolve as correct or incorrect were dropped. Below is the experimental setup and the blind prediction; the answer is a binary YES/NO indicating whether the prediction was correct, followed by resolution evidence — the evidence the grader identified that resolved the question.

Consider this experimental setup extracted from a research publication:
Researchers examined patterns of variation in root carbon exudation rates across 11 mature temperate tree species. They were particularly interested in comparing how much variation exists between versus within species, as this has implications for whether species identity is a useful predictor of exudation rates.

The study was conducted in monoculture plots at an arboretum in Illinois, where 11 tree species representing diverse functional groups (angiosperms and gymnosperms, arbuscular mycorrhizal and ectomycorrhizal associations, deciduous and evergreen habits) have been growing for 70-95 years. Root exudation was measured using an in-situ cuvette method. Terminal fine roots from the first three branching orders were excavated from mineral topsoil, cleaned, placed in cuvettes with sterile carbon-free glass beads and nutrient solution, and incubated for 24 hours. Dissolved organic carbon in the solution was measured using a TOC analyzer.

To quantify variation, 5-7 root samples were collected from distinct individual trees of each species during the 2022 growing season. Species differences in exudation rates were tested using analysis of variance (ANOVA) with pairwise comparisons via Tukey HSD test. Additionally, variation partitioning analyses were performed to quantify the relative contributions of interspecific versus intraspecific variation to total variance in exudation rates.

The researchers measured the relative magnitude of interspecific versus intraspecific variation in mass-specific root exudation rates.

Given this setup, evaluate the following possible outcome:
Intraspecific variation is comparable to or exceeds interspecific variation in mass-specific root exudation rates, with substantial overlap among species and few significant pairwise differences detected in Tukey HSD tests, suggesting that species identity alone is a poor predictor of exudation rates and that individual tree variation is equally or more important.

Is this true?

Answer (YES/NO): YES